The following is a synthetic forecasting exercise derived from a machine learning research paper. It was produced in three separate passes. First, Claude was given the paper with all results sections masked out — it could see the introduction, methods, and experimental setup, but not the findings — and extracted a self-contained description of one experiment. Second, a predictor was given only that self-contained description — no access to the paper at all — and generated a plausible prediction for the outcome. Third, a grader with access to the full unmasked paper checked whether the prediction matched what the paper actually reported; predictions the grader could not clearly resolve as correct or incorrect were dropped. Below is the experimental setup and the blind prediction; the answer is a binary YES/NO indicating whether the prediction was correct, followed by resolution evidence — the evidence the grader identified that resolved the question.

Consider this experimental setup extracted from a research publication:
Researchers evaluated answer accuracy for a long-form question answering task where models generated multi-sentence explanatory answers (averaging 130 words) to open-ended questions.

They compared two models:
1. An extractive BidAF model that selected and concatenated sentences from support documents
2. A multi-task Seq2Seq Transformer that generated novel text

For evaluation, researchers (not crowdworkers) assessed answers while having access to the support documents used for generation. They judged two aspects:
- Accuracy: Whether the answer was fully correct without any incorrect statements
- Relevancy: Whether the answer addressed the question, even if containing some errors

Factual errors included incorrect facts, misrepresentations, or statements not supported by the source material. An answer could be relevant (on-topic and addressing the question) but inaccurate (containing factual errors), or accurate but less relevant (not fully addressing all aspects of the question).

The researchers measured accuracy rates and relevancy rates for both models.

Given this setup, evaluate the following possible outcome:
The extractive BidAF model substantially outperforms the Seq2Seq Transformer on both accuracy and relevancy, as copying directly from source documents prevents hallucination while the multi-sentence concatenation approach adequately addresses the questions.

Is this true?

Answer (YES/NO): NO